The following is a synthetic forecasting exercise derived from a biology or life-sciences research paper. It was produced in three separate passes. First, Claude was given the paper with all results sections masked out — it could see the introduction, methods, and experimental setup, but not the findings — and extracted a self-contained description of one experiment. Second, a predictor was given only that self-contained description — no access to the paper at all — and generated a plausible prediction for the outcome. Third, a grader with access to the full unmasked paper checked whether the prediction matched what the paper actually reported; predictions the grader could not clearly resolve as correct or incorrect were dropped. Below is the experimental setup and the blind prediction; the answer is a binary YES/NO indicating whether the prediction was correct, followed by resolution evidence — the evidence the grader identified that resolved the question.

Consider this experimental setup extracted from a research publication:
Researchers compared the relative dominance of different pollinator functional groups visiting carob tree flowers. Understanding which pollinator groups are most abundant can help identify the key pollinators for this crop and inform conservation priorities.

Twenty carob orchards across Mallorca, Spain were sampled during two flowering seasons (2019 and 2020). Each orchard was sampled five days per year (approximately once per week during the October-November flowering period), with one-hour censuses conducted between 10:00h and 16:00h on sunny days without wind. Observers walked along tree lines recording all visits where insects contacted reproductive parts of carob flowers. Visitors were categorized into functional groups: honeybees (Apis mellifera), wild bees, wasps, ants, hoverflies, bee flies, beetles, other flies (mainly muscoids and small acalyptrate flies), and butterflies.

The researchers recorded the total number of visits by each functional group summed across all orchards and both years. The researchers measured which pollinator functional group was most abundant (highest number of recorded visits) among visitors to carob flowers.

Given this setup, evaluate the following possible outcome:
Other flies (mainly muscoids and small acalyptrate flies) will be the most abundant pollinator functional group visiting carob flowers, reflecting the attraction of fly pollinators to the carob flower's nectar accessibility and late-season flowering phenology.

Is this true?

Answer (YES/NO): NO